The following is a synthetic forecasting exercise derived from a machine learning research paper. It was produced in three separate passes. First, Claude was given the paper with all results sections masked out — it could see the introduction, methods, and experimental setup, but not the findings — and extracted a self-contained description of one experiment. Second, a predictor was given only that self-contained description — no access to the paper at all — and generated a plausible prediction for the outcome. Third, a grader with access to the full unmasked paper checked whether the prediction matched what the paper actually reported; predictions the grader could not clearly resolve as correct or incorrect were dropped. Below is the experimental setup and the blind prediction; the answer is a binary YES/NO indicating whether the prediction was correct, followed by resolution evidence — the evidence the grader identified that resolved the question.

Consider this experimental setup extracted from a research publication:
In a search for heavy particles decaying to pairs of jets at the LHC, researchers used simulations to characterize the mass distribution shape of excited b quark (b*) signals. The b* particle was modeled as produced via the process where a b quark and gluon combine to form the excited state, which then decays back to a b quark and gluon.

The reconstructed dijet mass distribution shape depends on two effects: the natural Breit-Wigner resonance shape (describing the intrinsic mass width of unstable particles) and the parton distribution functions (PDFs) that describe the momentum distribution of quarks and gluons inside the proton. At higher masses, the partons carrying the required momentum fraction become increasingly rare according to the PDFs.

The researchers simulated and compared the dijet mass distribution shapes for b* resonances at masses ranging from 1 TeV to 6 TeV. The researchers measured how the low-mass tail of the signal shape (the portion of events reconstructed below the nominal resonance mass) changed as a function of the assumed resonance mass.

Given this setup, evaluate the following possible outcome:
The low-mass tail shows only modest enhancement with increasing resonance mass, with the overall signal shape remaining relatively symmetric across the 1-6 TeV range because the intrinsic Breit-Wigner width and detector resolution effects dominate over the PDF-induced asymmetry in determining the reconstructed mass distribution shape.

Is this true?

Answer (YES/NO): NO